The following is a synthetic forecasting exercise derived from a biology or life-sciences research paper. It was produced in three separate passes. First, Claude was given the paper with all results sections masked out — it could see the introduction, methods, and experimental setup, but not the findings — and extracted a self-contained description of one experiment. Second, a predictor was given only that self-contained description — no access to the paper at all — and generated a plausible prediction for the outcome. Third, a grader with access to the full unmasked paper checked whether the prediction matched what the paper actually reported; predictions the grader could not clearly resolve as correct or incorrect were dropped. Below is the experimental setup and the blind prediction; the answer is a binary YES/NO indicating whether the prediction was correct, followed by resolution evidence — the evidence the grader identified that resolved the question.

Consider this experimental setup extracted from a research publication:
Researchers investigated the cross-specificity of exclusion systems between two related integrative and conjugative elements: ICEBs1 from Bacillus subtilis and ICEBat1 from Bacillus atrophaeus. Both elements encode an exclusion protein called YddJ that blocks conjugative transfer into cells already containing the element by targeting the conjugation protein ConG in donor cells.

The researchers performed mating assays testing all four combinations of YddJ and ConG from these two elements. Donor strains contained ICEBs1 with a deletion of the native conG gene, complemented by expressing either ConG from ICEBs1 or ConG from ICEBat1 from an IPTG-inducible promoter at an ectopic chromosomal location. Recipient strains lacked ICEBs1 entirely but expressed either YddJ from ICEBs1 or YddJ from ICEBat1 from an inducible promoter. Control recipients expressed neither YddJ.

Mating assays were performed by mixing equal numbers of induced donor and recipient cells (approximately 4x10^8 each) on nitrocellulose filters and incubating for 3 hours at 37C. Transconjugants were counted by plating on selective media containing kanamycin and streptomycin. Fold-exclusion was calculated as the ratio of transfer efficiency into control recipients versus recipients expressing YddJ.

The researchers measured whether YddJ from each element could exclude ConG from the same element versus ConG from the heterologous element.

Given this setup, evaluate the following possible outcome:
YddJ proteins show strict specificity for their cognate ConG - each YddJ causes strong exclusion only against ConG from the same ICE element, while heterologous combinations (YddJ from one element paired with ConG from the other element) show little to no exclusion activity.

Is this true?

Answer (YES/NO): YES